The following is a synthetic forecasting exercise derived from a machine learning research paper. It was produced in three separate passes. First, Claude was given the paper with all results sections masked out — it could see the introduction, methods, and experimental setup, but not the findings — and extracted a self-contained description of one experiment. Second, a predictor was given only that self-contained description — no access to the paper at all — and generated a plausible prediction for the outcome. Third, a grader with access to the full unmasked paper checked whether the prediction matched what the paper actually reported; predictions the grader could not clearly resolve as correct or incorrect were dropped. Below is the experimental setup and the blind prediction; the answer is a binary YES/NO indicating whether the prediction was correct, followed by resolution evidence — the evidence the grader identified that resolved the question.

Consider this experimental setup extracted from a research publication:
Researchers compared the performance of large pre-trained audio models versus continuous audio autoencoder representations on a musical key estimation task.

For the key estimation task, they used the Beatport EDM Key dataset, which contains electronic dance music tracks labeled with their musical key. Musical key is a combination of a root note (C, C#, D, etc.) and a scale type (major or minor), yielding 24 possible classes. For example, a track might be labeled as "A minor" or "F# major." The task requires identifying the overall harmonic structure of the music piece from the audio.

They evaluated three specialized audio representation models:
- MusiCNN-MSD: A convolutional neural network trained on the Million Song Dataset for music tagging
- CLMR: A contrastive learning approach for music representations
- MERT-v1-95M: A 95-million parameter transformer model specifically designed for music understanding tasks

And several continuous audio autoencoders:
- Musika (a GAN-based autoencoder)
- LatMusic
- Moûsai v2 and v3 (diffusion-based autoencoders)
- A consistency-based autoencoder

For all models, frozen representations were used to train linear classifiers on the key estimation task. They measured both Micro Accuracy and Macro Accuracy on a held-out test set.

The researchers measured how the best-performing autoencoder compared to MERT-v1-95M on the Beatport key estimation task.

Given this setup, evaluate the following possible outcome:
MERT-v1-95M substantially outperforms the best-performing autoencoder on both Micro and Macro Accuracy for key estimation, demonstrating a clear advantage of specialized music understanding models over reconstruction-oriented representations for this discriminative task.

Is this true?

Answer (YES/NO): NO